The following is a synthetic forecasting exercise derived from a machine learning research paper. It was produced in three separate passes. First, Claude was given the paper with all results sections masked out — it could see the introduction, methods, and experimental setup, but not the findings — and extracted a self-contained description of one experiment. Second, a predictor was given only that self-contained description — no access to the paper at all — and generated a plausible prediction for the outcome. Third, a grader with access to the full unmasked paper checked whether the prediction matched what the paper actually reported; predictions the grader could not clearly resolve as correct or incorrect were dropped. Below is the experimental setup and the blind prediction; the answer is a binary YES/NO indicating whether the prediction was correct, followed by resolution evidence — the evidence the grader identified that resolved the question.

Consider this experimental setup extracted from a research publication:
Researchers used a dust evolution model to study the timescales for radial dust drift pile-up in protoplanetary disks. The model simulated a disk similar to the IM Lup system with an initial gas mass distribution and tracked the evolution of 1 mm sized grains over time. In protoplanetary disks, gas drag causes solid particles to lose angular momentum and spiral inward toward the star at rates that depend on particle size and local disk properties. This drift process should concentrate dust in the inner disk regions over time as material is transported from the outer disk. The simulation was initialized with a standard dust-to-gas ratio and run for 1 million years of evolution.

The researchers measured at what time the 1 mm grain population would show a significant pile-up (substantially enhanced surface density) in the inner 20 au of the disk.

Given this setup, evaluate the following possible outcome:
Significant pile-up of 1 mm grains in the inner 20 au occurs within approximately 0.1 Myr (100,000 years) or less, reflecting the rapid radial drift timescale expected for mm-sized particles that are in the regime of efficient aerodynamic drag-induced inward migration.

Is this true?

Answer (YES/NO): NO